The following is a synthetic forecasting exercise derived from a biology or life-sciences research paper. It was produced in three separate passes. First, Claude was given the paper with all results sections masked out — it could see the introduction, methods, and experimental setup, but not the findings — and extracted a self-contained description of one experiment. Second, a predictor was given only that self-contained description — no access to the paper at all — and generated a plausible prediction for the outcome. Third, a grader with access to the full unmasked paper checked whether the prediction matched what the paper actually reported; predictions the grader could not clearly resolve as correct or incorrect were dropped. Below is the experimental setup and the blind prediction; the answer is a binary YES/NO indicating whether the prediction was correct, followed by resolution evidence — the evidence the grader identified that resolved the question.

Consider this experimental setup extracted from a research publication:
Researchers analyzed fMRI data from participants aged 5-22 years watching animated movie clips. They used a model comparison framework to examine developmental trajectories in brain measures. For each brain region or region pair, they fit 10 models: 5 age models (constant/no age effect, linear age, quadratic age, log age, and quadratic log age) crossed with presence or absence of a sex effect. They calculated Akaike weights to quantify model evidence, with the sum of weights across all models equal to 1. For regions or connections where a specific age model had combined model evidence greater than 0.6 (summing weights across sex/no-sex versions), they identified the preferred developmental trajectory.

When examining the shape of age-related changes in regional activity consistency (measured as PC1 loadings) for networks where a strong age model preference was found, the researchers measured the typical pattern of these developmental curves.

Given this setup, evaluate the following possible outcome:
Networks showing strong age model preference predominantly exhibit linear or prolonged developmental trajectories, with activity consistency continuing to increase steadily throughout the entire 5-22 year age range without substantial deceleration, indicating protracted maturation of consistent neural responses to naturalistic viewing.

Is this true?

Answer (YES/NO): NO